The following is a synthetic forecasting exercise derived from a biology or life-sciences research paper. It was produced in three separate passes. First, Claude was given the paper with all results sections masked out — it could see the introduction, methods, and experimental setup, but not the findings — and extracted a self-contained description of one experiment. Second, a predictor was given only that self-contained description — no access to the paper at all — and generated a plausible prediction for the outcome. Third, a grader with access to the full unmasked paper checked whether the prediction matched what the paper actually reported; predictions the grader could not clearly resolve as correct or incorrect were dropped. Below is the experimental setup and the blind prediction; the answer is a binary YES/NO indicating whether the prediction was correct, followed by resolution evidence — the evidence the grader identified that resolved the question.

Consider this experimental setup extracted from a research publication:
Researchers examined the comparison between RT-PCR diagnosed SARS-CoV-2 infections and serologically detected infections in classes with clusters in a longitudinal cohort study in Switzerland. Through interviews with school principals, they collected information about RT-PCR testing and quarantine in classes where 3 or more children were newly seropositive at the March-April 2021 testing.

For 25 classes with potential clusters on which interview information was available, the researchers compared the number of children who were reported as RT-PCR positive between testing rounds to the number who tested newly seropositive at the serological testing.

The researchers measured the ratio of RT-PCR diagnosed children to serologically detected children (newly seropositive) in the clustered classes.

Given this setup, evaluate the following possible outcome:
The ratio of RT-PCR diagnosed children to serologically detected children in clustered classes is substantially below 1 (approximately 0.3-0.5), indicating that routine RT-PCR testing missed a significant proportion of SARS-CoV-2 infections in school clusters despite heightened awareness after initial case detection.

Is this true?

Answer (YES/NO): YES